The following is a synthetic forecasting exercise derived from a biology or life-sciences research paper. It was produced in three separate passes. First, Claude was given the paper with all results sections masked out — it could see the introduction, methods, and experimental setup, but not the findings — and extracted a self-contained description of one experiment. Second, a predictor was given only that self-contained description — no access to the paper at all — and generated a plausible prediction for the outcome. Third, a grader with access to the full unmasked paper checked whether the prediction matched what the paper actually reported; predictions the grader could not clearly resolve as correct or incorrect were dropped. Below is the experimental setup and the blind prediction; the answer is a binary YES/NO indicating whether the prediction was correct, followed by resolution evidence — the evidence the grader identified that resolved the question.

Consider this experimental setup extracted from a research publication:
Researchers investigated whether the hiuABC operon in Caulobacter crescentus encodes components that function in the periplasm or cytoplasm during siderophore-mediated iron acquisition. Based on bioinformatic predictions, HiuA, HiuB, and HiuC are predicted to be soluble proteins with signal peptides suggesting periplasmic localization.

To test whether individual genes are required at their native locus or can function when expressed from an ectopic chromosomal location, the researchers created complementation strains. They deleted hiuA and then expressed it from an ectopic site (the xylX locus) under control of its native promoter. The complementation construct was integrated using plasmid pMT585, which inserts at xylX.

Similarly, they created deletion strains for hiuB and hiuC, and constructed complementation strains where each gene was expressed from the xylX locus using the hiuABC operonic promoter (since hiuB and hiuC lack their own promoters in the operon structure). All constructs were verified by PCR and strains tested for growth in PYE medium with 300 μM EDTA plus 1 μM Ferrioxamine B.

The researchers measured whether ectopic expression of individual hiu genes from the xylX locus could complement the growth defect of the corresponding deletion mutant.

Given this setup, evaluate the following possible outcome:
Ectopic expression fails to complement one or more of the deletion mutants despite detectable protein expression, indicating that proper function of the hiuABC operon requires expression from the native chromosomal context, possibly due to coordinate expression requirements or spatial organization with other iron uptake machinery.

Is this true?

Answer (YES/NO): NO